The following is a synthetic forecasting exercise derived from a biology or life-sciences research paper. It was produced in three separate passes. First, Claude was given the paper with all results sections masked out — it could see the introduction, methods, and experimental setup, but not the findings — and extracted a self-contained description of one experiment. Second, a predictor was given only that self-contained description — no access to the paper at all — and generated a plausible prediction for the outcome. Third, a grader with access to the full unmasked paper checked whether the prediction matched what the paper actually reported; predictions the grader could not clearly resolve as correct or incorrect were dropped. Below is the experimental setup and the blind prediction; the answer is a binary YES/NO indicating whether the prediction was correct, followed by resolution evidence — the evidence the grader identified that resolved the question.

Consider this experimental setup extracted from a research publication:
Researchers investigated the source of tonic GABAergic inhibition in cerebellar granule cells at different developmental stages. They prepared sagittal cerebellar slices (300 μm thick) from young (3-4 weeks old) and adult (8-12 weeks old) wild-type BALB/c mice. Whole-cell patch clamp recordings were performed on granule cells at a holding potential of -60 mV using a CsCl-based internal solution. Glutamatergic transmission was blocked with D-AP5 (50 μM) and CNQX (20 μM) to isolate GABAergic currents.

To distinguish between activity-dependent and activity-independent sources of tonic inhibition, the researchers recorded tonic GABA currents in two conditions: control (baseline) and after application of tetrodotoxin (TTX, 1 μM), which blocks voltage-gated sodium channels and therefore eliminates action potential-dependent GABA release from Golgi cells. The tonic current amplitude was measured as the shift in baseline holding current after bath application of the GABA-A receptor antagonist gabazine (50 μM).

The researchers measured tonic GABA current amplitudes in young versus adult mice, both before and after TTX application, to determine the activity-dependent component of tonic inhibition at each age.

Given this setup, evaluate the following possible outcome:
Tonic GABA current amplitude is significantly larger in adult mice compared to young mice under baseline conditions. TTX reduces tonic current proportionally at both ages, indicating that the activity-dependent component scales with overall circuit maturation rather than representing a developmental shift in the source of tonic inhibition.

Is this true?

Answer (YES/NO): NO